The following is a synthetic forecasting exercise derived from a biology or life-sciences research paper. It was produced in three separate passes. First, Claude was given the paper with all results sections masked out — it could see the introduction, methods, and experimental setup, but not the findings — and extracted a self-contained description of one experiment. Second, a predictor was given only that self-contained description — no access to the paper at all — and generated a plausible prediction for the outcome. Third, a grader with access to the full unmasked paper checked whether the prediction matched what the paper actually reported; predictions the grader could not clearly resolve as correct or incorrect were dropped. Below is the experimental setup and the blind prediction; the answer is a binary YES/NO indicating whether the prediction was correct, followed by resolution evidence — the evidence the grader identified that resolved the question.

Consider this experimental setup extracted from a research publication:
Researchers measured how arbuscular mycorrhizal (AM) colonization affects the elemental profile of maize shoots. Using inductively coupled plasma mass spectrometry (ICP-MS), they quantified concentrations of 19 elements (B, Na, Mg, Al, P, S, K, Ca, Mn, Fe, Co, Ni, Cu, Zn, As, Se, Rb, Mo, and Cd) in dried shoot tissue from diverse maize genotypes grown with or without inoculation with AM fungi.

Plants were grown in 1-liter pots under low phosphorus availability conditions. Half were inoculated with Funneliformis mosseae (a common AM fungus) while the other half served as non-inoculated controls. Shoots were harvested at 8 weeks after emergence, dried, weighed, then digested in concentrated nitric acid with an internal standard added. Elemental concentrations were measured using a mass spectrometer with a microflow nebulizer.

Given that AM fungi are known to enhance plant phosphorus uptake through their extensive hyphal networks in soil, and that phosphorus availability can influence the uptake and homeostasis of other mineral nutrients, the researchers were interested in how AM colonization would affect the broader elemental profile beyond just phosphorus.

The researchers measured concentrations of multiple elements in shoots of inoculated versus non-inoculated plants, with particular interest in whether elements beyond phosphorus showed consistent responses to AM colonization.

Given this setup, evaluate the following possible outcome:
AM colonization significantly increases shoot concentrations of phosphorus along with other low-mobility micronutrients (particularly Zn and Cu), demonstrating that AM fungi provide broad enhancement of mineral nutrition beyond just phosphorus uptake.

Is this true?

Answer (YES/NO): NO